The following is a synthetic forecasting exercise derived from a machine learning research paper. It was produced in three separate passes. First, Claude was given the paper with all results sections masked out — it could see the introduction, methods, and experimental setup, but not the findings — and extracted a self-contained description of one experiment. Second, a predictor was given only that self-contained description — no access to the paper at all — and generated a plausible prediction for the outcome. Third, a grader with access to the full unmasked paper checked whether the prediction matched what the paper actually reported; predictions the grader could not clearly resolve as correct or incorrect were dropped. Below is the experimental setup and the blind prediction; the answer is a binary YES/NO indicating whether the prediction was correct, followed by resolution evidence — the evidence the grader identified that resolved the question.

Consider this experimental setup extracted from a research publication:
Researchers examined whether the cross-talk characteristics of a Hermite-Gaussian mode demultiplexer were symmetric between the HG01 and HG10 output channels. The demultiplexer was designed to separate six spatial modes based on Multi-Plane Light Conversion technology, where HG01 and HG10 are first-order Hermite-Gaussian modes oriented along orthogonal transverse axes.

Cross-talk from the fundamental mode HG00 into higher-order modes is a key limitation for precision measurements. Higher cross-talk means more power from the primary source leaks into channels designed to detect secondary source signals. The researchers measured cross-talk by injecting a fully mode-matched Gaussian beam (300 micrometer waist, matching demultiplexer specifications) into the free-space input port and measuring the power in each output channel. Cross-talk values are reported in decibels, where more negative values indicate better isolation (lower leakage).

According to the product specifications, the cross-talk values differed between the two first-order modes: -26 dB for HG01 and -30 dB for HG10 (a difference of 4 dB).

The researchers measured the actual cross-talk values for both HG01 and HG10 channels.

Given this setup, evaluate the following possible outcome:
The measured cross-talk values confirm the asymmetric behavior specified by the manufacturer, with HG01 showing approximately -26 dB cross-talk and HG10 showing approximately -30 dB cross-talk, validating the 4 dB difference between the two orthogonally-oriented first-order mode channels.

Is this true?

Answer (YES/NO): YES